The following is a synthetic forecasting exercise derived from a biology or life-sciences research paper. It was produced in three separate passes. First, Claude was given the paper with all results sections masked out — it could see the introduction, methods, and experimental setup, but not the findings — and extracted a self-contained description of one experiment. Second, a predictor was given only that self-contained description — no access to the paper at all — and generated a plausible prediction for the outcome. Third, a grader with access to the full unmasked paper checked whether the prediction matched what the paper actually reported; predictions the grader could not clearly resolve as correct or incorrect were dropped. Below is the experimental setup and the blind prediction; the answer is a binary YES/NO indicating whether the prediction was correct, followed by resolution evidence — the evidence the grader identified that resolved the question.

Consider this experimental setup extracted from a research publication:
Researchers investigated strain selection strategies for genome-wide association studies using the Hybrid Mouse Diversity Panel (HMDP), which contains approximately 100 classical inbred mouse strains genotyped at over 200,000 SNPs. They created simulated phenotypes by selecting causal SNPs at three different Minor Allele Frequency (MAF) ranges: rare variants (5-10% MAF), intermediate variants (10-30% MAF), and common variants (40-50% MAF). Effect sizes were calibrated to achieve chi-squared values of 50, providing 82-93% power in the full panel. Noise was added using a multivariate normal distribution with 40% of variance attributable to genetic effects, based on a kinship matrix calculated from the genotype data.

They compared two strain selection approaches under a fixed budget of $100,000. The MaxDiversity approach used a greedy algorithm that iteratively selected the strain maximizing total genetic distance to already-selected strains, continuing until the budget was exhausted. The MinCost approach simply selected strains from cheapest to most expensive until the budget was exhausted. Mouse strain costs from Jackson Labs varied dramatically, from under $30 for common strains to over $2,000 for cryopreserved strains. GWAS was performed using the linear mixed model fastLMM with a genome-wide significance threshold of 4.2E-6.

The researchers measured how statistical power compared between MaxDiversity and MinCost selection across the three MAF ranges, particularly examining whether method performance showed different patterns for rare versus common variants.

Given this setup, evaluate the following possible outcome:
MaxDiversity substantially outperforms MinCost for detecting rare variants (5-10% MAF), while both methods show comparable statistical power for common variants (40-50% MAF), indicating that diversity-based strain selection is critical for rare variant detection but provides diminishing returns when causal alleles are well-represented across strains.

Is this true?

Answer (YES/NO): NO